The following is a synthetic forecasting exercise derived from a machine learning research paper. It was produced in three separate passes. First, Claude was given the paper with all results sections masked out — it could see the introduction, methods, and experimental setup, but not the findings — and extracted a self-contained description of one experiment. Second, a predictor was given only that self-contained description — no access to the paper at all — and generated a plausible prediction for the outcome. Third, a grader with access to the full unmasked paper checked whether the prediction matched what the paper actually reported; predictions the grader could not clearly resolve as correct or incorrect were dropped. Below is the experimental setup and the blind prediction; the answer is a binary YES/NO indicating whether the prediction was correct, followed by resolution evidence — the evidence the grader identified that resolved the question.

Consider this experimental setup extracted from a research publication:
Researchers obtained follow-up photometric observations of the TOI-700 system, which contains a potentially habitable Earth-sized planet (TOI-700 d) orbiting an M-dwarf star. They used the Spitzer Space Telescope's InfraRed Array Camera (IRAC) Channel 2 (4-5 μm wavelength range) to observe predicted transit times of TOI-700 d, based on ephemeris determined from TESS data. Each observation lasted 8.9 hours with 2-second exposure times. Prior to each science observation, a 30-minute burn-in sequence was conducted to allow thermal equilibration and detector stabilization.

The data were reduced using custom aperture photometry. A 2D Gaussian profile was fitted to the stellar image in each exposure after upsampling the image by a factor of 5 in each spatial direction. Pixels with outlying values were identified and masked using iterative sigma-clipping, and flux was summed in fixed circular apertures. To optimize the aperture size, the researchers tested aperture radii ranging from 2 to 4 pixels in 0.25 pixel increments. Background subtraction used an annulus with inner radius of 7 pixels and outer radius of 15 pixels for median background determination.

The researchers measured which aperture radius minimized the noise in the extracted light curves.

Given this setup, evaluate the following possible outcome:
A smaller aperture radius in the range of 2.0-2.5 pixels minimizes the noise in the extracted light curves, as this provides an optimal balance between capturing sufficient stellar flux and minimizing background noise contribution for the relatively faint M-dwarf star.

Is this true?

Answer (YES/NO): NO